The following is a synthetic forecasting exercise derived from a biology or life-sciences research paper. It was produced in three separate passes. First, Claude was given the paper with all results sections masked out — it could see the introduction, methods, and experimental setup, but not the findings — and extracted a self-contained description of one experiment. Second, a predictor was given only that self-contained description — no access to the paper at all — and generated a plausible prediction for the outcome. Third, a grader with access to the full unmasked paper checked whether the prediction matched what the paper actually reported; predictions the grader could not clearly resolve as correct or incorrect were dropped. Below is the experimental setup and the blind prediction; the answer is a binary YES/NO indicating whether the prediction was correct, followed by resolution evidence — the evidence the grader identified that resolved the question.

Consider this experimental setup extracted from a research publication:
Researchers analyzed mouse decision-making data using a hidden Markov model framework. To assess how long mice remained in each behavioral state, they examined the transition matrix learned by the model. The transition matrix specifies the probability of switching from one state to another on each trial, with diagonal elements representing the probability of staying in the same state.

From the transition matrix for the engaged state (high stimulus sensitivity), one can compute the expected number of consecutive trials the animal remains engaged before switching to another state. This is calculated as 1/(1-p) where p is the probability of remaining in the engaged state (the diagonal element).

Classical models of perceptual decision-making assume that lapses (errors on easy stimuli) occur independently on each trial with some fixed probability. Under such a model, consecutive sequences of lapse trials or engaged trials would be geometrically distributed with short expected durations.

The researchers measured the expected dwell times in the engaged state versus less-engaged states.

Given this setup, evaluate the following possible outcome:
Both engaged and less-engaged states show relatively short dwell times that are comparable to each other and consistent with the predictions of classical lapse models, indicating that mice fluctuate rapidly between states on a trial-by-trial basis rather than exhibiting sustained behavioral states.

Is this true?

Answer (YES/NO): NO